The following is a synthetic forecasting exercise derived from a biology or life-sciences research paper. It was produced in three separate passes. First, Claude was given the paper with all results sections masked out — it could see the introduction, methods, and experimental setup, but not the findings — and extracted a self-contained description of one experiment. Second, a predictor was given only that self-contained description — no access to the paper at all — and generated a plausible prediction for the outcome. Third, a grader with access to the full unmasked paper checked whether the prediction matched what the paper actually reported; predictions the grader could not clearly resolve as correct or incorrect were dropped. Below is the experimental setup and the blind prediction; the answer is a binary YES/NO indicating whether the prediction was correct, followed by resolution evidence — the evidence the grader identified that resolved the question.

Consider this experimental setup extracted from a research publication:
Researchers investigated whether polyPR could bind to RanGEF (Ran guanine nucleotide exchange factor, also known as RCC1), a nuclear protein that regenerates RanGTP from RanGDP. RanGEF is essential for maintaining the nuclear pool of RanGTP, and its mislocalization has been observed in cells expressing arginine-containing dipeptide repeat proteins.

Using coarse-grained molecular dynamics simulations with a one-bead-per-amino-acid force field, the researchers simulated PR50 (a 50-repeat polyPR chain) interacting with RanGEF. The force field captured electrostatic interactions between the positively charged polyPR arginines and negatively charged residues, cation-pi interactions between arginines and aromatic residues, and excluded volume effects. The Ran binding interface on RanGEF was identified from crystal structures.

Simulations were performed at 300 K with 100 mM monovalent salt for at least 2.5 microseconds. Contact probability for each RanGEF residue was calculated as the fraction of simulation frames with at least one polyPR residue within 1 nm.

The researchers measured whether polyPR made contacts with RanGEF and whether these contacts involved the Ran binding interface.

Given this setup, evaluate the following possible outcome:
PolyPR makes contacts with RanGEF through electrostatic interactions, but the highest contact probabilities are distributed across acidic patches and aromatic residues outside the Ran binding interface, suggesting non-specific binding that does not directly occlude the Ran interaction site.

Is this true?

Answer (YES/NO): NO